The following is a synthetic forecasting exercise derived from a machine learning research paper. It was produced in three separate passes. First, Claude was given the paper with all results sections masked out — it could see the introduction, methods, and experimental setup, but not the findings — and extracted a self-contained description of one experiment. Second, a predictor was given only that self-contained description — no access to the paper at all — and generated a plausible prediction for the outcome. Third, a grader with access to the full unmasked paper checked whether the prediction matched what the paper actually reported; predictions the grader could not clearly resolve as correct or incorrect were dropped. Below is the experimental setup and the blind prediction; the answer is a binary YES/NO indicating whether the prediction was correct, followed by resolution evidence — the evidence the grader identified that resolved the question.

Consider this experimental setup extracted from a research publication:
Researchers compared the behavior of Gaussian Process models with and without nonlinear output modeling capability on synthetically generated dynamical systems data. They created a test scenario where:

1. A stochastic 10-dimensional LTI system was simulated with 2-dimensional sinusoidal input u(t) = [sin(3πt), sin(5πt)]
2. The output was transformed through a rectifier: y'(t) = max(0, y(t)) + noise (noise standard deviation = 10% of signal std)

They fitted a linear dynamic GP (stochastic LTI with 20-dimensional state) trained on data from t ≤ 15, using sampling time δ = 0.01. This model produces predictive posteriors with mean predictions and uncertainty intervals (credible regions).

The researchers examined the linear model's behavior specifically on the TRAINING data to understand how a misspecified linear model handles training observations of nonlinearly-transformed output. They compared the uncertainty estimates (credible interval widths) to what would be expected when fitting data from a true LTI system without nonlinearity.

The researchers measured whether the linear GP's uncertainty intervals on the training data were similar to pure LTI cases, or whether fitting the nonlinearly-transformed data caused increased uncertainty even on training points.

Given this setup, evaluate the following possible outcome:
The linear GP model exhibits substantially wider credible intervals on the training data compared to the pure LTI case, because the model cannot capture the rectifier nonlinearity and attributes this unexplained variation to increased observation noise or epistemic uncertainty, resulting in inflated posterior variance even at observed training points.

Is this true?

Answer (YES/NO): YES